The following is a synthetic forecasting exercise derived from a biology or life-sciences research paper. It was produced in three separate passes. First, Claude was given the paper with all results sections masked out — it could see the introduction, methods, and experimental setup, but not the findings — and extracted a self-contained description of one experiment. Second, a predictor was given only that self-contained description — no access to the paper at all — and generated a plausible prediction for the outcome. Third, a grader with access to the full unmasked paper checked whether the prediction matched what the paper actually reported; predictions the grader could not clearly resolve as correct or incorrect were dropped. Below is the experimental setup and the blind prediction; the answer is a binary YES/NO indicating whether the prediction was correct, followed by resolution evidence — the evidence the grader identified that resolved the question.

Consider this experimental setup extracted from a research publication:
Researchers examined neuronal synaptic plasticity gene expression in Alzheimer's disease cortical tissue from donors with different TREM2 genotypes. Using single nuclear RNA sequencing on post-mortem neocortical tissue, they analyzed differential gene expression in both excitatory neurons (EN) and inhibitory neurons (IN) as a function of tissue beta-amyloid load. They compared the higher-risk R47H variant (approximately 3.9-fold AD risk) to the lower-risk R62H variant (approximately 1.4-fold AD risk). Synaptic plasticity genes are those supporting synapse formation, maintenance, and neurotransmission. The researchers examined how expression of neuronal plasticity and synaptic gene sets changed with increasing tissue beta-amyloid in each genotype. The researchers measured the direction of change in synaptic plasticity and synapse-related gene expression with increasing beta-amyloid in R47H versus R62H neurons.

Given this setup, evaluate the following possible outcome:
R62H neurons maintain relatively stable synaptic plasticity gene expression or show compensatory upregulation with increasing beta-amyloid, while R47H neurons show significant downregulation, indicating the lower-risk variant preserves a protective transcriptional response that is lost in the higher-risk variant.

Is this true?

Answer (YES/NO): YES